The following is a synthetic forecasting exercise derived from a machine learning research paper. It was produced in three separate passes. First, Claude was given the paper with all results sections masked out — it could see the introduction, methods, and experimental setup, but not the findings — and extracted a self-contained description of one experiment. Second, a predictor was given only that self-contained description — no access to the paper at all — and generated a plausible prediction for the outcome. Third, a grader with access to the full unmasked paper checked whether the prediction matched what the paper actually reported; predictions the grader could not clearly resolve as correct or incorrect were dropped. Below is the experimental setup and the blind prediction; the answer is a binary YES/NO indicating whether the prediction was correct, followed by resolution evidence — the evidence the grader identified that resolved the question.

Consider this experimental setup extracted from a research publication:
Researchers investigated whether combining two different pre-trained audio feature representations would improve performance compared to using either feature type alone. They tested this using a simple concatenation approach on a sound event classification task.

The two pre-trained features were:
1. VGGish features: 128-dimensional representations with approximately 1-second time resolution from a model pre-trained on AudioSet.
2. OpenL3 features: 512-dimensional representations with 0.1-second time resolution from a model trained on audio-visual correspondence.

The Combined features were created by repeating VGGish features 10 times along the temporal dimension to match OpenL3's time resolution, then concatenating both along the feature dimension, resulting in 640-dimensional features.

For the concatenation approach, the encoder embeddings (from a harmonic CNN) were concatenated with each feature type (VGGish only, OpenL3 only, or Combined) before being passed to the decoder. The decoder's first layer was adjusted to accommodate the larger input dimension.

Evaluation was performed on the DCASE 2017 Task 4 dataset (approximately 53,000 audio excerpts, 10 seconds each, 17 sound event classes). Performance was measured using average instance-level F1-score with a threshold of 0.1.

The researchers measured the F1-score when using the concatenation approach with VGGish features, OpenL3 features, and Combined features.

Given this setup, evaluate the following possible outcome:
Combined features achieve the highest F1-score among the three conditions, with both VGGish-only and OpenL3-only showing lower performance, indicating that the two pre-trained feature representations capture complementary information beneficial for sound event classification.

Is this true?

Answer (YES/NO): NO